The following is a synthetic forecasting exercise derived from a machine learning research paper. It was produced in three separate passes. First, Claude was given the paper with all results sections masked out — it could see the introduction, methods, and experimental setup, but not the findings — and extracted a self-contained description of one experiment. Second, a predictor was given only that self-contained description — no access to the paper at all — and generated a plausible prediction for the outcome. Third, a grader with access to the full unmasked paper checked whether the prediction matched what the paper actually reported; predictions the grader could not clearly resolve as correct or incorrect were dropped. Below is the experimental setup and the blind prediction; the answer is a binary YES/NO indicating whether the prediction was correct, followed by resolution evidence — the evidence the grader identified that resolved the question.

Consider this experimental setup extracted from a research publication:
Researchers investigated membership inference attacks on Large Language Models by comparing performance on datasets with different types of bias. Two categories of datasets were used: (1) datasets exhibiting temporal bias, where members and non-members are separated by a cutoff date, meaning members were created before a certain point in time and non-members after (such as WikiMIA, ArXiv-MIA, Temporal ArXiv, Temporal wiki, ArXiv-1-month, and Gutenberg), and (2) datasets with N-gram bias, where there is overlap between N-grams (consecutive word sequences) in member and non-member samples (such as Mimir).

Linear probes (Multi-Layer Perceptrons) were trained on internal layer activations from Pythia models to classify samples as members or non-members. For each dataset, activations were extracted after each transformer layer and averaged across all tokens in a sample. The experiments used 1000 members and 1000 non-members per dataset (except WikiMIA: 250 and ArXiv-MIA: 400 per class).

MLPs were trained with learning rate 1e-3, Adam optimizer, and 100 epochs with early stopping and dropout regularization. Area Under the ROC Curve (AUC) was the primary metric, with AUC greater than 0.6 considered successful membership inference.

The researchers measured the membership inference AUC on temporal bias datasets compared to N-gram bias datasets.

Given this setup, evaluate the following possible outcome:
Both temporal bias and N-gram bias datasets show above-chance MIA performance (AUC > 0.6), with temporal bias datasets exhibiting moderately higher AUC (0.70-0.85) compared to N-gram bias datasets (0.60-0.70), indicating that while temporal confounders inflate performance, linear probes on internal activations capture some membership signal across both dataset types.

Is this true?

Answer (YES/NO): NO